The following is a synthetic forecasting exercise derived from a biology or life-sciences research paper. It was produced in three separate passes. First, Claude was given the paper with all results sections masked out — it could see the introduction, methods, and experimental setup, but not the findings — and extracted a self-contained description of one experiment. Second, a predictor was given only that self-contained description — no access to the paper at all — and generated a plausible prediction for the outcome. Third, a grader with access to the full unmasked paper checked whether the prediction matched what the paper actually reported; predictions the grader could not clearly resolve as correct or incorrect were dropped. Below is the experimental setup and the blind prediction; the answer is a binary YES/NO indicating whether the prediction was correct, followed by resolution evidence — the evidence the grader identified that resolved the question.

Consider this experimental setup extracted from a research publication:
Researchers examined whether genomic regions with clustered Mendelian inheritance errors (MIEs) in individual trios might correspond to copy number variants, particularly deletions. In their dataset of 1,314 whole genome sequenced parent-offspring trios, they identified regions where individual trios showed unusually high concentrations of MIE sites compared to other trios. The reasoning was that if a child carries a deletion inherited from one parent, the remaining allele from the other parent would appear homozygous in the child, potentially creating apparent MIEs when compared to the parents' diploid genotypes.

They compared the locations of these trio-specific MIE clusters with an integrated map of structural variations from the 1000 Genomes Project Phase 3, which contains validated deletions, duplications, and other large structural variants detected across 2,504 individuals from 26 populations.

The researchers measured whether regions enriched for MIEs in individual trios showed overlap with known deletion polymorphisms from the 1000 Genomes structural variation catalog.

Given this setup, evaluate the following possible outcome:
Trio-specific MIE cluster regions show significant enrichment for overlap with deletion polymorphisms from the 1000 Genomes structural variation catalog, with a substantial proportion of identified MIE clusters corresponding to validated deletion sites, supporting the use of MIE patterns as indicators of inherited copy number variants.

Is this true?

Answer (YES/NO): YES